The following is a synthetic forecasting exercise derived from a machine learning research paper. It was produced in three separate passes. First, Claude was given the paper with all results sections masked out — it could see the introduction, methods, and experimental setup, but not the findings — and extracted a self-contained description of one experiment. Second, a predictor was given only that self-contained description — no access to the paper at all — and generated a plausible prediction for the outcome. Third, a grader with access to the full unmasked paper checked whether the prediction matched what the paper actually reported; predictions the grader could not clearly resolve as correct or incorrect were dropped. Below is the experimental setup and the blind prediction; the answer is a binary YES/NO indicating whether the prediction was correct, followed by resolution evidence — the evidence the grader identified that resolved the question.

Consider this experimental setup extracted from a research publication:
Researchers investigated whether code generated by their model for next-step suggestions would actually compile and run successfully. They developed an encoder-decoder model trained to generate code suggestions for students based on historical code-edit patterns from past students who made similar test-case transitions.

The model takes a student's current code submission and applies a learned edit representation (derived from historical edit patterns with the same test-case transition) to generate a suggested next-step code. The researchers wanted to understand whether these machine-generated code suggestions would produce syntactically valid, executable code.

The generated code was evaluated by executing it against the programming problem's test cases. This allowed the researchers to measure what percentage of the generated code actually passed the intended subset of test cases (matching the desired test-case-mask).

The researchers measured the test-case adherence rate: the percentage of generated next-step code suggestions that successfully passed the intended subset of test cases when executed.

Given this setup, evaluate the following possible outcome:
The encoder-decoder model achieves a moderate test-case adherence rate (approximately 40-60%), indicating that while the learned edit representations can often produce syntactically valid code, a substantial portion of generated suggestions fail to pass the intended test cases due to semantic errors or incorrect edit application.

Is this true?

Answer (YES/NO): YES